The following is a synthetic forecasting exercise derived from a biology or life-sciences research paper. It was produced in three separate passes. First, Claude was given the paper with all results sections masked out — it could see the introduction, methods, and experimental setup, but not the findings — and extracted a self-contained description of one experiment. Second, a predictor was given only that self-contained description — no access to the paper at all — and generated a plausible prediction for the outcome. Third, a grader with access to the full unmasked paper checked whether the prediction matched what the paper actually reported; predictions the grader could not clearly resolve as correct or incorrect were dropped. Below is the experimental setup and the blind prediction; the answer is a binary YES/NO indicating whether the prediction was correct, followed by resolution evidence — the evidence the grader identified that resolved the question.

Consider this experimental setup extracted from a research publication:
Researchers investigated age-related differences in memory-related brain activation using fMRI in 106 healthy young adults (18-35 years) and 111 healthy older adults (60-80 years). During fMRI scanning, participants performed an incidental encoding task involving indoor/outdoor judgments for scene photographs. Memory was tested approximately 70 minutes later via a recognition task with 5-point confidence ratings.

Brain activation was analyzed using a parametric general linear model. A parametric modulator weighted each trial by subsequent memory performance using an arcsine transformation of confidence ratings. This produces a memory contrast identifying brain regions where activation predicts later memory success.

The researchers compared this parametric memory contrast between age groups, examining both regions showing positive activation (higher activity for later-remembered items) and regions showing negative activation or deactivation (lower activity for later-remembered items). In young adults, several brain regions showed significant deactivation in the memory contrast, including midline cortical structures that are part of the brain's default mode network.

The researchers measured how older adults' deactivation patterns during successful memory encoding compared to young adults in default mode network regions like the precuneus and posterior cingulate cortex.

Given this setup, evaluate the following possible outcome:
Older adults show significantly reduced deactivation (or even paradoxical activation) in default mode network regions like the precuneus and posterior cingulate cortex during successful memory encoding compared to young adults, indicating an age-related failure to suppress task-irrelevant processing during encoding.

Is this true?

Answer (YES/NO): YES